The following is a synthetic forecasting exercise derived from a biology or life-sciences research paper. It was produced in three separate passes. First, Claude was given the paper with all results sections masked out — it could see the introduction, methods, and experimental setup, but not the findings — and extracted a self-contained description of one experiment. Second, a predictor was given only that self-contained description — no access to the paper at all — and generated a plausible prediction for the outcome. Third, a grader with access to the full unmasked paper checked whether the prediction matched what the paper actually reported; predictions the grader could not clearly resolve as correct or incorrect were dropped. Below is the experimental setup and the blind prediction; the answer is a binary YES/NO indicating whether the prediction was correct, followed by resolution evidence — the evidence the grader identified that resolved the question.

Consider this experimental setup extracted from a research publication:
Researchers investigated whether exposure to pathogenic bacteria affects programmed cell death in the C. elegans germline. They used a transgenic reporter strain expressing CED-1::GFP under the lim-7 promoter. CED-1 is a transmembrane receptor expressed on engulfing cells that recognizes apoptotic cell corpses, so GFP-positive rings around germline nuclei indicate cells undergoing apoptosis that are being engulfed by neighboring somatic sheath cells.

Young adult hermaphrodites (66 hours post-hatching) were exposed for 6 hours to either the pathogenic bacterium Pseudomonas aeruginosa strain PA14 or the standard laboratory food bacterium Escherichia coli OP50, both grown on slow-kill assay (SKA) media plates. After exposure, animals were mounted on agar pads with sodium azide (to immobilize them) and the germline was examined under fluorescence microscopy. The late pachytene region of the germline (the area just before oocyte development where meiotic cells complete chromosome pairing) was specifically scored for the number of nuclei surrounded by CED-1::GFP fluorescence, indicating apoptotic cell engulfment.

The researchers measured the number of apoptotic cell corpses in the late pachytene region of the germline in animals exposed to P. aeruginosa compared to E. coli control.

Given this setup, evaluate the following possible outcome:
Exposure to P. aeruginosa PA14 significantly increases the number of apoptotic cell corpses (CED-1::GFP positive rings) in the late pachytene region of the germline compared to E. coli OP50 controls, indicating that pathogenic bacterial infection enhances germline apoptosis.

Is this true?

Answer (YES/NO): YES